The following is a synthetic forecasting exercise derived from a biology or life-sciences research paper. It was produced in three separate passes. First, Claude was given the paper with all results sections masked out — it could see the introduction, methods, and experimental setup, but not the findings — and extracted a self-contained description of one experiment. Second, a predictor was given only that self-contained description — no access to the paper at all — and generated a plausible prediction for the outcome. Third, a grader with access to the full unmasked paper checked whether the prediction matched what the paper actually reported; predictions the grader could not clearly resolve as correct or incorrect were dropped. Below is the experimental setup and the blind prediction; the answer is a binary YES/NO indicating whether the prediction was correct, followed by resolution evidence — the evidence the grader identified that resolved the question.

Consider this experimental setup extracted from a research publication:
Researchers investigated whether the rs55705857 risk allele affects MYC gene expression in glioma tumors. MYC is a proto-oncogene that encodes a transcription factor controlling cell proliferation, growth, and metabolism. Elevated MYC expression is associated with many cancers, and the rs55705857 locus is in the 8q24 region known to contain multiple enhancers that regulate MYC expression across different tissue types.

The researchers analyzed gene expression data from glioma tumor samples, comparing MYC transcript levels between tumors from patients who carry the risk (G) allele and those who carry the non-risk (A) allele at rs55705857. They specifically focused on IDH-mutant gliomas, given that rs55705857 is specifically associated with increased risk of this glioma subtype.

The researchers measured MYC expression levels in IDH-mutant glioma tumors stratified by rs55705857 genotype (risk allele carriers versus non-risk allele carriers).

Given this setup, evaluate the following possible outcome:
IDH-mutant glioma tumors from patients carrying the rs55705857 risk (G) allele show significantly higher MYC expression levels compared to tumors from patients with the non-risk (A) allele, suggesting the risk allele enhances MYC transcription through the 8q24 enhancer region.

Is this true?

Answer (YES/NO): NO